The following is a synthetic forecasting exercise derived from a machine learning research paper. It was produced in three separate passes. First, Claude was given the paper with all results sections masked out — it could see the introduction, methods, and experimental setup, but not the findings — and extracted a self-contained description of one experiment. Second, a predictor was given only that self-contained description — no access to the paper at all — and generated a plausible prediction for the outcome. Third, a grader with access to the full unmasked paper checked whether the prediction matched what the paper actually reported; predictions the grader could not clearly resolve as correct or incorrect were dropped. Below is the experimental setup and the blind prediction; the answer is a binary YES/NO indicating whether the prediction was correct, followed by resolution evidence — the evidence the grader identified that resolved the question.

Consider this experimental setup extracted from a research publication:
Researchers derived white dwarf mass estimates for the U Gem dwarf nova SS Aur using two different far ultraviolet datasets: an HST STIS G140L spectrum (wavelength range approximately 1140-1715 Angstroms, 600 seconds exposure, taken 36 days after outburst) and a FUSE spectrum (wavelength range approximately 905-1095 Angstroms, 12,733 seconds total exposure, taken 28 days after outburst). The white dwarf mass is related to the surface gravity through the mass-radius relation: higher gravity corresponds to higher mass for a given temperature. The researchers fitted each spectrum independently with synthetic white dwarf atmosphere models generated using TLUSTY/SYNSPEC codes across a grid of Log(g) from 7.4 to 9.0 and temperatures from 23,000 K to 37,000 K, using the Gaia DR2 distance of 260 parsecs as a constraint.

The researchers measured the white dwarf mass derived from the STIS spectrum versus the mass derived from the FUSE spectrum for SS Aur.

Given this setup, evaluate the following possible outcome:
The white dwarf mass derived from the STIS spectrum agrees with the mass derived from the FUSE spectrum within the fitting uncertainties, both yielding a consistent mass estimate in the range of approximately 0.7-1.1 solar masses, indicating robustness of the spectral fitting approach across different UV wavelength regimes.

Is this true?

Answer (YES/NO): NO